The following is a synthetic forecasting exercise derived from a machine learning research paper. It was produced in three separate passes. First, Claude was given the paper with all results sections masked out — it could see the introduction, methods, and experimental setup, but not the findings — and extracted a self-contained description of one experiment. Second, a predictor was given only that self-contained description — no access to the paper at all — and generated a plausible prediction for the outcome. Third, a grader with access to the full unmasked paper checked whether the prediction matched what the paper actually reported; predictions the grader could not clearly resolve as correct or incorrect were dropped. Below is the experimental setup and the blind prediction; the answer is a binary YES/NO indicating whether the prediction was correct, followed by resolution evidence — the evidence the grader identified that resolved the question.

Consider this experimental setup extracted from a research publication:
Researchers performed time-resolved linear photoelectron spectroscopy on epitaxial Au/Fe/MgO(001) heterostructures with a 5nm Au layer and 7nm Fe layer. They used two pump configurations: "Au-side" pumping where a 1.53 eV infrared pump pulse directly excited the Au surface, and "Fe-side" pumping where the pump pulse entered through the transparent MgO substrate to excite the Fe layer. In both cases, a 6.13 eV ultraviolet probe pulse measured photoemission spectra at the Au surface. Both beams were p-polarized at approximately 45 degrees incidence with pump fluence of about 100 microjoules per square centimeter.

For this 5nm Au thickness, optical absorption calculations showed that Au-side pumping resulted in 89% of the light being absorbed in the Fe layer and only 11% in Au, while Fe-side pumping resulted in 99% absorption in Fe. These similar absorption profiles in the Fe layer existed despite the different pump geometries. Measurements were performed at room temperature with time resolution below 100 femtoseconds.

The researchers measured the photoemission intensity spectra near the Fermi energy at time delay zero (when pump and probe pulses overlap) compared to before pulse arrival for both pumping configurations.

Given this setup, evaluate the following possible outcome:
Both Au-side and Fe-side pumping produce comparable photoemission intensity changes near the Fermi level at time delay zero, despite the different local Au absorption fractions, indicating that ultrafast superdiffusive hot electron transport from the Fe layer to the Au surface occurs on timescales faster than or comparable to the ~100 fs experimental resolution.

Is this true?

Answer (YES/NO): YES